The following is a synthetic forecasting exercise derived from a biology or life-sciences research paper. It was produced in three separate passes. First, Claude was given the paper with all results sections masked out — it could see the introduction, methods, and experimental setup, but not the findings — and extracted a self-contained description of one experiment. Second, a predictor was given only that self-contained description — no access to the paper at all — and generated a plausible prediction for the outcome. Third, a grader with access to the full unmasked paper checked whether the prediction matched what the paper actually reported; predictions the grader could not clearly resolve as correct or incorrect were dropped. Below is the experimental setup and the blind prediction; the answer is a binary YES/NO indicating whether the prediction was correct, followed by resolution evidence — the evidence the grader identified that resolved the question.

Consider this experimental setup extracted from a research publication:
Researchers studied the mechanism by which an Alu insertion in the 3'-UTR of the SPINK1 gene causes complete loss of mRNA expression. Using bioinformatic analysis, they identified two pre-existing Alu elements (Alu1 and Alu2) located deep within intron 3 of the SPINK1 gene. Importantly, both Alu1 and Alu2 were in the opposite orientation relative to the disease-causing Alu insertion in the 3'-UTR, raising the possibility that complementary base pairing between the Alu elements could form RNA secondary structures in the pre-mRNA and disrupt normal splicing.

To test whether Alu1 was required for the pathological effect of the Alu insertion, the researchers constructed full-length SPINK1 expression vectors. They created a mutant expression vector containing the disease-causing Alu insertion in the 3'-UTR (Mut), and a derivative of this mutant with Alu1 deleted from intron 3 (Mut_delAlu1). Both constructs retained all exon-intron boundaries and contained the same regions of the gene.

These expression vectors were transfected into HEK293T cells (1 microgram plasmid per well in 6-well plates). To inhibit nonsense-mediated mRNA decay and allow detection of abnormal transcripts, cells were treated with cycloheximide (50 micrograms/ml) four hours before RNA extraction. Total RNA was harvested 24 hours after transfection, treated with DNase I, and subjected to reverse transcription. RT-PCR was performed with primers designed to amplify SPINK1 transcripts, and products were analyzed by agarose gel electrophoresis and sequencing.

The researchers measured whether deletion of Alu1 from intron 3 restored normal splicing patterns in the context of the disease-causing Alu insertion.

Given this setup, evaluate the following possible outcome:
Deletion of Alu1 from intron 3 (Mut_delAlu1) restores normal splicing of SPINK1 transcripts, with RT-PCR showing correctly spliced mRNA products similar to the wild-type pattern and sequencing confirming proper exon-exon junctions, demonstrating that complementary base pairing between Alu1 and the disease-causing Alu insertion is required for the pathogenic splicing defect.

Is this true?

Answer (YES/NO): NO